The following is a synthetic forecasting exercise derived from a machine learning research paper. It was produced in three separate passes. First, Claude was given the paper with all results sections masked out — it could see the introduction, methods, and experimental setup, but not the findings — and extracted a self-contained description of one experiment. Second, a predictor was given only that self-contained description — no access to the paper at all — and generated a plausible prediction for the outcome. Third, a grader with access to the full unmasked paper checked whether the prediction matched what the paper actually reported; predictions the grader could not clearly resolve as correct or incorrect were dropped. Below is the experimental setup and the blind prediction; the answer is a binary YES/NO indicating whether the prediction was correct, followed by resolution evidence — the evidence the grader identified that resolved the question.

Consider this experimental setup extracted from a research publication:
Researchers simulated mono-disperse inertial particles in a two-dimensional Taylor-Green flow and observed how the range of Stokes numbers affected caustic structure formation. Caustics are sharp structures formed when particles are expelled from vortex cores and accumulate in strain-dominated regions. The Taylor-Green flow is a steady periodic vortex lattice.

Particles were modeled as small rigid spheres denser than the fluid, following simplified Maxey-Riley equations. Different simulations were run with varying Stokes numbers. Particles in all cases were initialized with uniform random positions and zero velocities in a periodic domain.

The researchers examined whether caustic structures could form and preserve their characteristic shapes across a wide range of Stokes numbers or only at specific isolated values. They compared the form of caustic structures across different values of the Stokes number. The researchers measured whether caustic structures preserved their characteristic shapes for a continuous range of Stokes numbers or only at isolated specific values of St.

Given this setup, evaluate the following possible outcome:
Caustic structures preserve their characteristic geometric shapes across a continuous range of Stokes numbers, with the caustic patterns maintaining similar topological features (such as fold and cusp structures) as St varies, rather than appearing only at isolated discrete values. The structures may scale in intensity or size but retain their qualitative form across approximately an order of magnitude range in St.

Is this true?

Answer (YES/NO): YES